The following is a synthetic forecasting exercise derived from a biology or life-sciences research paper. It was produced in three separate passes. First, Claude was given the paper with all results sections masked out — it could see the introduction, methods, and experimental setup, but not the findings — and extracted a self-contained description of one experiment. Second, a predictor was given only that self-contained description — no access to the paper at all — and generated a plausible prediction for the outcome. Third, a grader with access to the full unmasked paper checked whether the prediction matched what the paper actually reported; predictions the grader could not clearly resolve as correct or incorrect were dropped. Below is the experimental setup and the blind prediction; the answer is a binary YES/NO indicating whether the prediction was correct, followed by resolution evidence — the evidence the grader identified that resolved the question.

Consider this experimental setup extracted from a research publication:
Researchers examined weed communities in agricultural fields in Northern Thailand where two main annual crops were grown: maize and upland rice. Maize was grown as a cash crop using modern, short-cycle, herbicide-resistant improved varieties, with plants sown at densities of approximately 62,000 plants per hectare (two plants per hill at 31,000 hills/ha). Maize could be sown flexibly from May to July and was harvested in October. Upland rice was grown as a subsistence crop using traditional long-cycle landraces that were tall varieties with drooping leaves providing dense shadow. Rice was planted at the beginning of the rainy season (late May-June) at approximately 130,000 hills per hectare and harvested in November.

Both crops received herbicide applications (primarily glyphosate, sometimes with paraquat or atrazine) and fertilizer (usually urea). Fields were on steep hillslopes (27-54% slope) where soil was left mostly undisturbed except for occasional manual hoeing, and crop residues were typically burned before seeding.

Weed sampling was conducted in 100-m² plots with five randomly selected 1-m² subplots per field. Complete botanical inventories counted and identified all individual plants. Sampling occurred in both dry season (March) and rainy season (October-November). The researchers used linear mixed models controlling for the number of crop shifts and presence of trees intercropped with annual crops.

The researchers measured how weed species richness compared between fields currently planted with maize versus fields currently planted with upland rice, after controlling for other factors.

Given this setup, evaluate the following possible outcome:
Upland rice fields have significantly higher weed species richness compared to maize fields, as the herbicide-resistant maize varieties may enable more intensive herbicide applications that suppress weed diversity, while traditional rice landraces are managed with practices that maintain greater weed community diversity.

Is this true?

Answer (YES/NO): YES